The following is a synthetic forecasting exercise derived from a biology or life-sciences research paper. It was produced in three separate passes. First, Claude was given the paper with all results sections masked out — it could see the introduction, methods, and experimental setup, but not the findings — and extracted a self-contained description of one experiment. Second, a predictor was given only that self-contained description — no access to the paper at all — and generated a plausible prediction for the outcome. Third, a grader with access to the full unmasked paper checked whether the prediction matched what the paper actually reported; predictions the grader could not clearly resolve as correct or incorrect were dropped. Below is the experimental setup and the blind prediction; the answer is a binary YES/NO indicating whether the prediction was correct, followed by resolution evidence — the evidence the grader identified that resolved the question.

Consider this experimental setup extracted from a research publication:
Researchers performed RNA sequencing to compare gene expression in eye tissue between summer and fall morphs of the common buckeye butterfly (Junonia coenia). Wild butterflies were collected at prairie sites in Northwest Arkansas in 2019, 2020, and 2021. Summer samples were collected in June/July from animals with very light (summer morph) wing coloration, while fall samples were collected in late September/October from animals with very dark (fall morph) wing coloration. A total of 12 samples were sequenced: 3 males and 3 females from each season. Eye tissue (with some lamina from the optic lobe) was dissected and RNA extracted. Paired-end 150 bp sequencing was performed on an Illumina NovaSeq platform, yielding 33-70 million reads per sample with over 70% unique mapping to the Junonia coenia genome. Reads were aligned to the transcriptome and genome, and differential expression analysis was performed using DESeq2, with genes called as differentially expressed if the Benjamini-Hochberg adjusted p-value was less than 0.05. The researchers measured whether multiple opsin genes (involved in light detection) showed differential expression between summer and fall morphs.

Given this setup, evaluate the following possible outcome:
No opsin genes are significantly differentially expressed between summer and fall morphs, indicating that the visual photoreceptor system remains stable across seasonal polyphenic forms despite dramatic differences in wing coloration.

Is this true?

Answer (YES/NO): YES